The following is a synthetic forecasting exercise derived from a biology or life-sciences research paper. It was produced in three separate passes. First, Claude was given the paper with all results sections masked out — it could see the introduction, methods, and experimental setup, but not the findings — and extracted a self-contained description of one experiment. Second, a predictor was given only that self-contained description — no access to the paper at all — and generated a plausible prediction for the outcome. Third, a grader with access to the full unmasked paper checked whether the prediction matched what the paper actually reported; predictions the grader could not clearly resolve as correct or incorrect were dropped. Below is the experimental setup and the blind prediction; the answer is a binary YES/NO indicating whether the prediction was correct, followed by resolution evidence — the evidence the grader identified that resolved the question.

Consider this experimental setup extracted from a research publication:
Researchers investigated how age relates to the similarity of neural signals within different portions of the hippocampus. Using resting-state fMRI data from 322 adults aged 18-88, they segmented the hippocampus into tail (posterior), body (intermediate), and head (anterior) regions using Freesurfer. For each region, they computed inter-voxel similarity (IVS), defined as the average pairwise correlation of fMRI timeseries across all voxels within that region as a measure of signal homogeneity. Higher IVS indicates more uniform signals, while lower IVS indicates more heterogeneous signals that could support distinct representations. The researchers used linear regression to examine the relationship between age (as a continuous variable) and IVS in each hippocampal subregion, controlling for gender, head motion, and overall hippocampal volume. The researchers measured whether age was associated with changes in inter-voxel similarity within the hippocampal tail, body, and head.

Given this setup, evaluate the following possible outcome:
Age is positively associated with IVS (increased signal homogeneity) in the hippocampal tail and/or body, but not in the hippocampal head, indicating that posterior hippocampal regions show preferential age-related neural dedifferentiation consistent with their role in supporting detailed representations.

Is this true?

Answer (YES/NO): NO